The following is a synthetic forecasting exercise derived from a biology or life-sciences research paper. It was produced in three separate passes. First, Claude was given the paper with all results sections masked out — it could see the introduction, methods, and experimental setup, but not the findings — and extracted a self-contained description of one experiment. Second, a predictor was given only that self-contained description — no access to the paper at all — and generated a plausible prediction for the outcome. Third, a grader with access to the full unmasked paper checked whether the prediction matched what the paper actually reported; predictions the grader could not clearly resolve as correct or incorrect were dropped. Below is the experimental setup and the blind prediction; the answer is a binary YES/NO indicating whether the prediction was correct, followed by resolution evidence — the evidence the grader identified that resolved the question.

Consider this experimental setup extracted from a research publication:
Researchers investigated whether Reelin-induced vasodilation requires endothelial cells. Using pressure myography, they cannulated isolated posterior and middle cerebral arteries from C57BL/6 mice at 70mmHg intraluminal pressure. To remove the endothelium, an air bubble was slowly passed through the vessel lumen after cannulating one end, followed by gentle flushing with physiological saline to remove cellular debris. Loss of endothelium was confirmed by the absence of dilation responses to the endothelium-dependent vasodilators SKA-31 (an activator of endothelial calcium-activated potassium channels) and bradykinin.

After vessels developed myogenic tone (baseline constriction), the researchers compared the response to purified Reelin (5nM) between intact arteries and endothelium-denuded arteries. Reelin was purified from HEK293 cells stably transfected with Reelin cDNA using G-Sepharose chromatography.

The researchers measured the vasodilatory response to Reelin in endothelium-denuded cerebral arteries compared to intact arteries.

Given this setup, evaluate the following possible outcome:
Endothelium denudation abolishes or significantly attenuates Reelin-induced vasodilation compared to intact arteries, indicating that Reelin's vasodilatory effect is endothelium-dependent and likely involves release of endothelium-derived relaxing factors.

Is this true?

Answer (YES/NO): YES